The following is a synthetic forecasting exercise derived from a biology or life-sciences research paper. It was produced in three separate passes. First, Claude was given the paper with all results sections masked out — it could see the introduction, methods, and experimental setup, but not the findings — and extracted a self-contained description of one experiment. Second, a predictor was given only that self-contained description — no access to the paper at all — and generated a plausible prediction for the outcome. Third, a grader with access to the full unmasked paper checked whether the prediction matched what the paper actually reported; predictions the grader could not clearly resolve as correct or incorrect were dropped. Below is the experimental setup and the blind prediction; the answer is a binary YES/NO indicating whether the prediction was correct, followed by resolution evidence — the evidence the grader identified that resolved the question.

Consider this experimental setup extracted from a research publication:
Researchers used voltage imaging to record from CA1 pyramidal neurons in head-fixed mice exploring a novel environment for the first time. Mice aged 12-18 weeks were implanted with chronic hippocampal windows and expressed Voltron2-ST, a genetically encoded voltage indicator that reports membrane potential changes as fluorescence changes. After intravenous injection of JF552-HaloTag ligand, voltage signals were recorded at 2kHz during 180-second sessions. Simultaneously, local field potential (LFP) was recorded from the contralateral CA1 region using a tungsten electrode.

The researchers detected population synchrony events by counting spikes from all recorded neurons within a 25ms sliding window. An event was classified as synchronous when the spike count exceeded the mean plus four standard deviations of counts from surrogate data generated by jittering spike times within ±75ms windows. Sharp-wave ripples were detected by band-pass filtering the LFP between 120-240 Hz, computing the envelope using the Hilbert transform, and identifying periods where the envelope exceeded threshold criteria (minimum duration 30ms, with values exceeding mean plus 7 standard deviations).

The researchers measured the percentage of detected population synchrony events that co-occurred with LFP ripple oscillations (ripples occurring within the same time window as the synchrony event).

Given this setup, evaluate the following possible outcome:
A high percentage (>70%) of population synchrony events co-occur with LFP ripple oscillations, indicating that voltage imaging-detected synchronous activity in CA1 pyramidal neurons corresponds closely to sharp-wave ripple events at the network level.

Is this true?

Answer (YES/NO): NO